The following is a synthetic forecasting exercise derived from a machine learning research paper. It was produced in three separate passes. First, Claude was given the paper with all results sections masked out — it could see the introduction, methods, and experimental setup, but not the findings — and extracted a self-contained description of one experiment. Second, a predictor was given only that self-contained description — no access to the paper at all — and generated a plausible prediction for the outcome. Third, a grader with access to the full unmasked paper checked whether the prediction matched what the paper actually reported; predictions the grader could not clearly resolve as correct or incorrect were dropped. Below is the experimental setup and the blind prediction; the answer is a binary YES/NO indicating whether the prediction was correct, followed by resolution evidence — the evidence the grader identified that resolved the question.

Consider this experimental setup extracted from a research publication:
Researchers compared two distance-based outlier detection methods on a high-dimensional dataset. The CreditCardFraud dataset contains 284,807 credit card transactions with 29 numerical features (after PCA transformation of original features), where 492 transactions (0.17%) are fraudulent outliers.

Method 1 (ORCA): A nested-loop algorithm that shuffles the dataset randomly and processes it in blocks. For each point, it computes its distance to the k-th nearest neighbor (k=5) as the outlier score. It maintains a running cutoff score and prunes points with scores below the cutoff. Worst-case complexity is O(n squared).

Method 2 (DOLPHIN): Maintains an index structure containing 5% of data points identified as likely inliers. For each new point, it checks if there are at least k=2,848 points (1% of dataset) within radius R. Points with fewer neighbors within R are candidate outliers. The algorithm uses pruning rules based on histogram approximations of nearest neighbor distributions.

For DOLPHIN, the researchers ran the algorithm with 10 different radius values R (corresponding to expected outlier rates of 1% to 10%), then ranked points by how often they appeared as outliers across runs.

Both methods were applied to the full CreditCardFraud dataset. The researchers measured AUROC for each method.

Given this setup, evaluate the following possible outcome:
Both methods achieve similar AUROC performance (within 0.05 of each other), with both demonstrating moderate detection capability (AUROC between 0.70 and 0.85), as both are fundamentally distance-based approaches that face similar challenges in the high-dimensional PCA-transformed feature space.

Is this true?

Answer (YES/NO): NO